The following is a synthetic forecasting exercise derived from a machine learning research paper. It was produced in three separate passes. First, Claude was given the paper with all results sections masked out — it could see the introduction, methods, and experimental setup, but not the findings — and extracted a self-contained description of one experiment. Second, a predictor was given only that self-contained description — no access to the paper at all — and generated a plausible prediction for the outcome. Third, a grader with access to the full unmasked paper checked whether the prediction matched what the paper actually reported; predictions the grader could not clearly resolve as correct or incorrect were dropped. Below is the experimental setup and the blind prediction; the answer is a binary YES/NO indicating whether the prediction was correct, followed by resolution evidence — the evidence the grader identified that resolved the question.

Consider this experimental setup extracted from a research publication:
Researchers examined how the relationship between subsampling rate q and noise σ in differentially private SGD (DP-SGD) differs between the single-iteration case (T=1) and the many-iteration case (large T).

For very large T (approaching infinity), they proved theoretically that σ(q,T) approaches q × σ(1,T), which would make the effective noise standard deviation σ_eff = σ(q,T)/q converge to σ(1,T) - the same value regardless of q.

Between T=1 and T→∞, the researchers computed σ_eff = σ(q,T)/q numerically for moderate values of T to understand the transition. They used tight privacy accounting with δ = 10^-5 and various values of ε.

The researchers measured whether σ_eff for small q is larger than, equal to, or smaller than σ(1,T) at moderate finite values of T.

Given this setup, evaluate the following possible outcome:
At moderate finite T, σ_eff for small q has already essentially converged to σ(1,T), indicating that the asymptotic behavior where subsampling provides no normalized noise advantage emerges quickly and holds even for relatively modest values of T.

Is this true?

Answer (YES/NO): NO